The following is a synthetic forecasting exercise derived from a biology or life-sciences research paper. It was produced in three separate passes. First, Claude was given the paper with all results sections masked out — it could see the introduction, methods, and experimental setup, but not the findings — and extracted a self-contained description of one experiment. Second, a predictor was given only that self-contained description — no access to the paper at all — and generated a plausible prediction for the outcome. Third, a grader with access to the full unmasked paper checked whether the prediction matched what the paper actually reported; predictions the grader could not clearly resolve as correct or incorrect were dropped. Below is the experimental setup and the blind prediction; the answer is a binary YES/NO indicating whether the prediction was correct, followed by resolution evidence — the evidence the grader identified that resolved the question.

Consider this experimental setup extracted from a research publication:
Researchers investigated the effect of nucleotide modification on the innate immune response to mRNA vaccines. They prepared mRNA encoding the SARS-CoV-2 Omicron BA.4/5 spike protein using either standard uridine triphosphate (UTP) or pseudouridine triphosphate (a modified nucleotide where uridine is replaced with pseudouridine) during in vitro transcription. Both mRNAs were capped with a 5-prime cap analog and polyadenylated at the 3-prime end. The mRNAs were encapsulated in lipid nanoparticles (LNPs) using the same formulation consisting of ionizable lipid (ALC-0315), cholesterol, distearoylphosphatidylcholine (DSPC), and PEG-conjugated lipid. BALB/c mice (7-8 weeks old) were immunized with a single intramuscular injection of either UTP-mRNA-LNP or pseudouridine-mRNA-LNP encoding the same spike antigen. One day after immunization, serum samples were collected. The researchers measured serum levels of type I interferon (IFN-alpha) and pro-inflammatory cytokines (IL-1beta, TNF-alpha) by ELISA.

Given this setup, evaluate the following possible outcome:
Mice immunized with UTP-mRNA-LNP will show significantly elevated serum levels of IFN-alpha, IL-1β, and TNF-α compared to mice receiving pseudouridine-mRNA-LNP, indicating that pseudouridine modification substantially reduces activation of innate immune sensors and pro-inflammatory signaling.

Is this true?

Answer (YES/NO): NO